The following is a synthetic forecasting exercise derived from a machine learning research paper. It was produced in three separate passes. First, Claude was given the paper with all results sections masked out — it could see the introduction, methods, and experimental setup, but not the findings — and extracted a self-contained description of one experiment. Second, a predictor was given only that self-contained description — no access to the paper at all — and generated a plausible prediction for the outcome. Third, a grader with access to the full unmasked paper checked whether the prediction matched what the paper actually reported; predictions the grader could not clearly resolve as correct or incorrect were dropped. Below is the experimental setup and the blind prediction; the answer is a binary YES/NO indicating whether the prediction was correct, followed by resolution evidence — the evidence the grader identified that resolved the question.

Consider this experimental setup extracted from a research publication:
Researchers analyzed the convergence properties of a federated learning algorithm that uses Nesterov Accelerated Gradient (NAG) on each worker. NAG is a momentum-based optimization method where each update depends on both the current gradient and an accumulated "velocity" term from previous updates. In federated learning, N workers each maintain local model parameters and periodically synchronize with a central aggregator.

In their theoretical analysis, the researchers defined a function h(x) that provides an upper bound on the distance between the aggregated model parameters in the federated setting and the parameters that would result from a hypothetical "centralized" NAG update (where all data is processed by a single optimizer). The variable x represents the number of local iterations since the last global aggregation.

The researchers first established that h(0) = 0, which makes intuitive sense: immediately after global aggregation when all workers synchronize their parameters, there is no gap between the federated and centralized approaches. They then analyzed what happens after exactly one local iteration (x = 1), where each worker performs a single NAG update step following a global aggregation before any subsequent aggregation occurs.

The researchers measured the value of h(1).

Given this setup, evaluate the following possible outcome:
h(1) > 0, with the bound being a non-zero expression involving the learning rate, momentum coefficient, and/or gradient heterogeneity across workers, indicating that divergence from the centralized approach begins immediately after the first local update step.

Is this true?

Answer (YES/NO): NO